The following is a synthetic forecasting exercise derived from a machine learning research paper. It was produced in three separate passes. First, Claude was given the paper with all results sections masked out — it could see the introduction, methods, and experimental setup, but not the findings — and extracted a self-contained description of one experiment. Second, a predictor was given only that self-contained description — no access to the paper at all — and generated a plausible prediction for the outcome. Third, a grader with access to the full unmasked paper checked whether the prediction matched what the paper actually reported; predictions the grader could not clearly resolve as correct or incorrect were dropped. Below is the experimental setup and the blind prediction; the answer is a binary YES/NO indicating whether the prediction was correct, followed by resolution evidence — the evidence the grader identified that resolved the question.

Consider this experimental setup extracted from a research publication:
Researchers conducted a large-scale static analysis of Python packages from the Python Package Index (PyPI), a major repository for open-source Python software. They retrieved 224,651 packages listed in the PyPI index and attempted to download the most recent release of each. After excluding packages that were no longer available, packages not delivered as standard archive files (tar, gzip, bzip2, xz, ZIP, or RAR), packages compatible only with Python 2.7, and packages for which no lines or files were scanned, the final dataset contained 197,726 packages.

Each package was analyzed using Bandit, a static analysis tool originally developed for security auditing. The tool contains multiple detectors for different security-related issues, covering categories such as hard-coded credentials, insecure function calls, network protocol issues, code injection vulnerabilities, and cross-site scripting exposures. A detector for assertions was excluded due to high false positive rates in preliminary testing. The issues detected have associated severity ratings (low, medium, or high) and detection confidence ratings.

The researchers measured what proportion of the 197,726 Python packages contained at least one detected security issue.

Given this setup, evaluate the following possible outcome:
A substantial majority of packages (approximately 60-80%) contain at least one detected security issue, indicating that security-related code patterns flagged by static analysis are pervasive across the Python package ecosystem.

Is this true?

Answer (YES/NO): NO